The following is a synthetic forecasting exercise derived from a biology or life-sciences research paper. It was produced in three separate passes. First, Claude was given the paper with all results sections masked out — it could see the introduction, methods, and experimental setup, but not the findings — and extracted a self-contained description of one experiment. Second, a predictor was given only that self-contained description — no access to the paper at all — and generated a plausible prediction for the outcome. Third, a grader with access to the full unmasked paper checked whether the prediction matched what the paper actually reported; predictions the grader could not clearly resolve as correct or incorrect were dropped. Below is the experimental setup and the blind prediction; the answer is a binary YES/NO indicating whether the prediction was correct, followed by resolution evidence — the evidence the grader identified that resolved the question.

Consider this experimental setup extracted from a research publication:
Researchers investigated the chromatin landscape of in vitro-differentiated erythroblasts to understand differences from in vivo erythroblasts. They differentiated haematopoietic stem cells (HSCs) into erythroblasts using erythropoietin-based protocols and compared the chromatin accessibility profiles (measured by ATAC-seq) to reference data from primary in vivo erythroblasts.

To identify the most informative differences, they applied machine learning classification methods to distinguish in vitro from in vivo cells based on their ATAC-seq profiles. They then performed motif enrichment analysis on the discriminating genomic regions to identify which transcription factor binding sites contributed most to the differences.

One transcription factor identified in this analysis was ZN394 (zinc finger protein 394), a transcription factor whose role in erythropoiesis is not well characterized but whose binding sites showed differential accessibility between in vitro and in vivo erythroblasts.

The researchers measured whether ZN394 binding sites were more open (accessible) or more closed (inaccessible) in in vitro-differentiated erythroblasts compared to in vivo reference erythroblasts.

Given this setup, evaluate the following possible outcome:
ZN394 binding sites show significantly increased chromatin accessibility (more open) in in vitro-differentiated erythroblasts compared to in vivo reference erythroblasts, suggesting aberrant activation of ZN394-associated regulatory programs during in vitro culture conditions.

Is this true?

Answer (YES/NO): YES